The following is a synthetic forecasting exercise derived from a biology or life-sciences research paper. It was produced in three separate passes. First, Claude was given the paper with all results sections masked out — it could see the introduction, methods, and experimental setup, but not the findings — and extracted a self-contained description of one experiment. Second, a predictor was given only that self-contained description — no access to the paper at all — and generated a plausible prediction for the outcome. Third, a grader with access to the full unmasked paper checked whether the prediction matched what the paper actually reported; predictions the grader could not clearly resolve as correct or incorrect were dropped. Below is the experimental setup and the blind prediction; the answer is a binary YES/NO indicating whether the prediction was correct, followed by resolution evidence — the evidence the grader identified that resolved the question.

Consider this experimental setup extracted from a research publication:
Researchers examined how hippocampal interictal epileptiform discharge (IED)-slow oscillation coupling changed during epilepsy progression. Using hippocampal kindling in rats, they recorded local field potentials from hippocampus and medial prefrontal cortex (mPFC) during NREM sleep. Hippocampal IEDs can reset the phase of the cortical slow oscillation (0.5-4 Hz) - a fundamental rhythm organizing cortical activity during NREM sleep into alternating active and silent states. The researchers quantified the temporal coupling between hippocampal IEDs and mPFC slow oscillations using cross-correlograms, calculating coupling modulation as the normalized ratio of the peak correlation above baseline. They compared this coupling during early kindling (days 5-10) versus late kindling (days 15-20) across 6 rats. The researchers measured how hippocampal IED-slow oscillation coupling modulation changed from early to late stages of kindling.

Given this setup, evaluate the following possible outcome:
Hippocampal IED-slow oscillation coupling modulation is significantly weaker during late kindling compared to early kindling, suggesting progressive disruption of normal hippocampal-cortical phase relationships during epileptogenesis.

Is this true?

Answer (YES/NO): YES